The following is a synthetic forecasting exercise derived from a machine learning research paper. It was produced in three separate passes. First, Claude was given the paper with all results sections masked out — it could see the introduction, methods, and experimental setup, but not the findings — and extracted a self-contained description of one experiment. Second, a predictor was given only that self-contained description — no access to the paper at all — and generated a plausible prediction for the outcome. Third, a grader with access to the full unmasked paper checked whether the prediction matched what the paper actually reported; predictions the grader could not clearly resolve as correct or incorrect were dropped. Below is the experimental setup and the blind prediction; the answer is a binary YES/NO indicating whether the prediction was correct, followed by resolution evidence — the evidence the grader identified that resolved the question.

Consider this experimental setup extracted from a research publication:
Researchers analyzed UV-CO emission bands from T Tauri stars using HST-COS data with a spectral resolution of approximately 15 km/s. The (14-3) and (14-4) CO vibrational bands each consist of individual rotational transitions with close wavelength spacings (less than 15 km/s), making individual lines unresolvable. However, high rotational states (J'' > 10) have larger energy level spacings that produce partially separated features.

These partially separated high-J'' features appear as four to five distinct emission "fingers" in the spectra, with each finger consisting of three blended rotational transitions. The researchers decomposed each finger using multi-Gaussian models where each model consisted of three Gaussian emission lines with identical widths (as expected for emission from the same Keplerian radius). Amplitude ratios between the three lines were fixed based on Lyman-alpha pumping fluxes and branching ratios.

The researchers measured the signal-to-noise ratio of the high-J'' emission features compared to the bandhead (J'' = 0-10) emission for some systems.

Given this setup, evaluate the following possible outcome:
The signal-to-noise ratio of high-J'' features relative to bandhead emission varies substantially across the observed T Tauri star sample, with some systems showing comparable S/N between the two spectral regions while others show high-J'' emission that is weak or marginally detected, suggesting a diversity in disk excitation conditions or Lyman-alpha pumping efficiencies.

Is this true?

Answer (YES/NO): NO